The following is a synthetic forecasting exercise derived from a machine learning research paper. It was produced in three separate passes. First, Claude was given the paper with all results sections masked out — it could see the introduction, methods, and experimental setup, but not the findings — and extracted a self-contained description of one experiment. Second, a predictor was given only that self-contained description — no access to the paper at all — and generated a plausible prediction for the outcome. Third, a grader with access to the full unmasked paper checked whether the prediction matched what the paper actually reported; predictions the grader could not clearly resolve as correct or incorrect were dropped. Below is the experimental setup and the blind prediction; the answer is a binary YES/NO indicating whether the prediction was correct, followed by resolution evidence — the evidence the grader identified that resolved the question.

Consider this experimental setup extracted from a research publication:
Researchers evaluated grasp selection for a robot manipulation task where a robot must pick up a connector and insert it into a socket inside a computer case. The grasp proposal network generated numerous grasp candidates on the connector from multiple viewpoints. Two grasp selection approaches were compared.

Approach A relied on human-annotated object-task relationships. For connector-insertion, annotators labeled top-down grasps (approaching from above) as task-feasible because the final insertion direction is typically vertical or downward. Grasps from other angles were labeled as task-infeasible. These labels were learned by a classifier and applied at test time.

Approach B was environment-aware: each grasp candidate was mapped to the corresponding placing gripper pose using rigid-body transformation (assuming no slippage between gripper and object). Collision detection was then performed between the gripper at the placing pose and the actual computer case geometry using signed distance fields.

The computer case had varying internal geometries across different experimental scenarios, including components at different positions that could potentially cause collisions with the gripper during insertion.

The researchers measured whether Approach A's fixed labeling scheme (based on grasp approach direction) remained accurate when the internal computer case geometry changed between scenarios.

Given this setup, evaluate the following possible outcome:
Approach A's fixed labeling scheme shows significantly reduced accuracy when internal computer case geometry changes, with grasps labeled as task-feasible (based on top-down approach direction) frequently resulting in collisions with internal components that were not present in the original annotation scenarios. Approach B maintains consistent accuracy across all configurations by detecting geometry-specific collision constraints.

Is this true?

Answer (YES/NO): NO